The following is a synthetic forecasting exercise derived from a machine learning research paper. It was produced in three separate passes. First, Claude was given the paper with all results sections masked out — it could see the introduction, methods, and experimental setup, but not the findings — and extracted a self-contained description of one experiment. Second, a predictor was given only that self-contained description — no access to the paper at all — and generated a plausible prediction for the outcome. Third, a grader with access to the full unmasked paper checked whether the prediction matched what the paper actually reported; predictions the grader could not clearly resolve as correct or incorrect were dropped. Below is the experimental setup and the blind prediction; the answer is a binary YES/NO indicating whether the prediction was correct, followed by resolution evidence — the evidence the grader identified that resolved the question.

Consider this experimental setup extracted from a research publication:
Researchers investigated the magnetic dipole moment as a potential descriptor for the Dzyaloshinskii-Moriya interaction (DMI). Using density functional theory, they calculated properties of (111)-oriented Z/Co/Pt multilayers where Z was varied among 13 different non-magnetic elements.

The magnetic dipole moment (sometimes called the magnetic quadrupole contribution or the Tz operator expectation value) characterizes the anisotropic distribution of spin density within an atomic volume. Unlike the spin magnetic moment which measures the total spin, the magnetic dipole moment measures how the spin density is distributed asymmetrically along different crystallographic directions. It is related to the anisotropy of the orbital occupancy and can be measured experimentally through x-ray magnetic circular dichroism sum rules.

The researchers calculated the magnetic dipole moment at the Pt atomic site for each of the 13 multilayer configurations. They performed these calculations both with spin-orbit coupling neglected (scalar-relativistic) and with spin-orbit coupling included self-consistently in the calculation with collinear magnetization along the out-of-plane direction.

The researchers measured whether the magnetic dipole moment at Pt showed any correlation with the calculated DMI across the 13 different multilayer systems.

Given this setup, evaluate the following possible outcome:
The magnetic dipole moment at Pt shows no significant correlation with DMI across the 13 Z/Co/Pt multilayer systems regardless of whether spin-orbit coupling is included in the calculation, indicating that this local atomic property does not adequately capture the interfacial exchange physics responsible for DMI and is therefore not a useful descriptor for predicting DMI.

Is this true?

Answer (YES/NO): NO